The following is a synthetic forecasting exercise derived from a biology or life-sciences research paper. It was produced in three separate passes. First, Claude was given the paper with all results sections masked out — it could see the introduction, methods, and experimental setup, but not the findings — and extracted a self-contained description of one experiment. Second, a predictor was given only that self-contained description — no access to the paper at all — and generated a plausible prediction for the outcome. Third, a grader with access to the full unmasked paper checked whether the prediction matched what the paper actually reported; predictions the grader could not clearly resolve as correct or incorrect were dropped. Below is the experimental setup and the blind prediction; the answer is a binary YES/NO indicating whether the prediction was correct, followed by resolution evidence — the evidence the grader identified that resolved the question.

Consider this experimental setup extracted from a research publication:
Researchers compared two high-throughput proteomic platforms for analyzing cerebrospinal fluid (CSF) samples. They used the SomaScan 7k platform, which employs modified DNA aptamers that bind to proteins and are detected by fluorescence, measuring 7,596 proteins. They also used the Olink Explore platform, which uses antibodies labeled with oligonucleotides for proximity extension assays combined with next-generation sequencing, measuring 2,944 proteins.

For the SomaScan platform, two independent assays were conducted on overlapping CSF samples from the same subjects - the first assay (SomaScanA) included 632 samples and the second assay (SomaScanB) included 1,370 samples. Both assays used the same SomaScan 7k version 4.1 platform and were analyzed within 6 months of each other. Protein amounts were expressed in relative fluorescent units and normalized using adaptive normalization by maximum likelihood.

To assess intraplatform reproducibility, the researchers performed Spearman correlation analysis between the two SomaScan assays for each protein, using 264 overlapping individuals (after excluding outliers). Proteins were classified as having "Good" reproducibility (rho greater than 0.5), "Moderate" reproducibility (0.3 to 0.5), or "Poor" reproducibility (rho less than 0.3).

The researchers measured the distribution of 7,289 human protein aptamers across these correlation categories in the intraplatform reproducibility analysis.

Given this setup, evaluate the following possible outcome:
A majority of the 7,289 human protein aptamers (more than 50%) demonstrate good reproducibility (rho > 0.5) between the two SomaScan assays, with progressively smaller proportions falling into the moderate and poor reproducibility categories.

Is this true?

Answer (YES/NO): NO